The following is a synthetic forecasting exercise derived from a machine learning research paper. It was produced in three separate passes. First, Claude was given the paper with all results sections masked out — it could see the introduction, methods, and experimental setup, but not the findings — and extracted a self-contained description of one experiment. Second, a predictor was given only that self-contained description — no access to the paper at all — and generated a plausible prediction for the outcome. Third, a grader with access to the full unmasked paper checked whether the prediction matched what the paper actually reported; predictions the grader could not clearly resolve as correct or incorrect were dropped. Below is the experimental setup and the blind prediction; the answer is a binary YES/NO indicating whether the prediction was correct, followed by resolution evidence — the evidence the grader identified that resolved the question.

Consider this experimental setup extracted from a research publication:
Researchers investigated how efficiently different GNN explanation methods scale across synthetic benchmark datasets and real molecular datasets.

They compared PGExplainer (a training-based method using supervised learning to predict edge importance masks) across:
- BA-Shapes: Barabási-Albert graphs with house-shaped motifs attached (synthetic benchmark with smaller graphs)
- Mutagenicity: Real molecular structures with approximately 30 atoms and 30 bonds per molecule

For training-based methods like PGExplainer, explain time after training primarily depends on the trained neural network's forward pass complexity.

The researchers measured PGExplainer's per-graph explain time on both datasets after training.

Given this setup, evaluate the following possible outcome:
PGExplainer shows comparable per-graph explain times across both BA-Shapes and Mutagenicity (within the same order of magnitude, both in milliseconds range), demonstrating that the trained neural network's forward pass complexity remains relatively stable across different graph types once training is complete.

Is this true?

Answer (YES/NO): NO